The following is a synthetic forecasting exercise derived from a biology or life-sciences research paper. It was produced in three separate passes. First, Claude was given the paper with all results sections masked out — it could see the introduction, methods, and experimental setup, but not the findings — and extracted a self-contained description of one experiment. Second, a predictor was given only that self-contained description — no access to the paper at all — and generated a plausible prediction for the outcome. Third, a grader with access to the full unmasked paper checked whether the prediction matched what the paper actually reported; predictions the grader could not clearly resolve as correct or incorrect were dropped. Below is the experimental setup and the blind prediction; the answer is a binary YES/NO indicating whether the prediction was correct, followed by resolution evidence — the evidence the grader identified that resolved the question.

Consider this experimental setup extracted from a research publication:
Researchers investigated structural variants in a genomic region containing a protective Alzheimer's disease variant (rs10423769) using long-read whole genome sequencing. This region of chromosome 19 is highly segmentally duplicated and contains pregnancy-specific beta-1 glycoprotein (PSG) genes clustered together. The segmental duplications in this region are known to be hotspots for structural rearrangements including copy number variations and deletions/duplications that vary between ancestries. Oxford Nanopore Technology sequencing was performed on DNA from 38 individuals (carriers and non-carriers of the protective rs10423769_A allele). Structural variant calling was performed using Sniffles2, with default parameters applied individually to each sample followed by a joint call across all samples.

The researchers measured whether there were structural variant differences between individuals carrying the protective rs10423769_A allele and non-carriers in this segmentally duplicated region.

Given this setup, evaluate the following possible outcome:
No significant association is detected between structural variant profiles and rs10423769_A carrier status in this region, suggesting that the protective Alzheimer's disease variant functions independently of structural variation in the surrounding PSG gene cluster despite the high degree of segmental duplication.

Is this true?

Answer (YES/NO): NO